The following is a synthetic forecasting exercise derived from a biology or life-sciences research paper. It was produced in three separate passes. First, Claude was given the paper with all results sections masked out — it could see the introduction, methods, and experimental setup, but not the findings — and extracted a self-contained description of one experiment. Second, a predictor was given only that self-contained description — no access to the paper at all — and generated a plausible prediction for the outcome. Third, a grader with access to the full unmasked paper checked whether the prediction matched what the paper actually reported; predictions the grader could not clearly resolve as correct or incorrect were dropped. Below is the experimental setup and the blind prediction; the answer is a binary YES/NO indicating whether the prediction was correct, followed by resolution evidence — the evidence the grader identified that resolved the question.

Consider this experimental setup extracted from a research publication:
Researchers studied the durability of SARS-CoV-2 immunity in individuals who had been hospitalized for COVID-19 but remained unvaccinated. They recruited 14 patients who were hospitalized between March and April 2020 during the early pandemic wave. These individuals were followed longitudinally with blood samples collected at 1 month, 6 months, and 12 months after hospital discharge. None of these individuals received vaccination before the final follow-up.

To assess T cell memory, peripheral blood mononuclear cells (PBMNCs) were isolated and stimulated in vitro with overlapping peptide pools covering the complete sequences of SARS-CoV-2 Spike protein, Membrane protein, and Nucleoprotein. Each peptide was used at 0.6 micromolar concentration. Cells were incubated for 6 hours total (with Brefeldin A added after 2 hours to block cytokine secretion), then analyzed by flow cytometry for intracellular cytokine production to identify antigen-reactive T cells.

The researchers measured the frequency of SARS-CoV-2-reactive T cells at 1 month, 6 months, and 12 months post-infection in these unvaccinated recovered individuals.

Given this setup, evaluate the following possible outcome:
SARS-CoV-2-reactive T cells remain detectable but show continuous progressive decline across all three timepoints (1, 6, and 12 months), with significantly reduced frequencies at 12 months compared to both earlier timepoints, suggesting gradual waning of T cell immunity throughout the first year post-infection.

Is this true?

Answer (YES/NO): NO